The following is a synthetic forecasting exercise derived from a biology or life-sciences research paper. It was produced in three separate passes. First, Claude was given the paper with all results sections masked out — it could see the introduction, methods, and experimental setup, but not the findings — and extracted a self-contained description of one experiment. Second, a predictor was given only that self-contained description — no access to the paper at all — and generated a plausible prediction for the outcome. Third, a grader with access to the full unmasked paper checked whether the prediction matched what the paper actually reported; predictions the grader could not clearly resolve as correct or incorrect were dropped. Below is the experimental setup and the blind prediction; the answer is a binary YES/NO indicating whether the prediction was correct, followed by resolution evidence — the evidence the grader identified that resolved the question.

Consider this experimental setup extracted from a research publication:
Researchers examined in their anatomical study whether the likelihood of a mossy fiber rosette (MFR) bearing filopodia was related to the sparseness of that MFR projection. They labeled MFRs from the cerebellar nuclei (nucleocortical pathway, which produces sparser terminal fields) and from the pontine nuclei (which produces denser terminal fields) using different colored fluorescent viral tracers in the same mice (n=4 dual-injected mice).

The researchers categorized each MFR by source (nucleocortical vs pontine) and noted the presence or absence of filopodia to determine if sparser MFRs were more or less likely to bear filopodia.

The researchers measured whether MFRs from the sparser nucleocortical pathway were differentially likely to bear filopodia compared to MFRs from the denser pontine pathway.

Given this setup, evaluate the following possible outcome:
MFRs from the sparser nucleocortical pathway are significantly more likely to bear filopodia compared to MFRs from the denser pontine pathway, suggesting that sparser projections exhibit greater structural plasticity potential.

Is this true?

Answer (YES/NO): YES